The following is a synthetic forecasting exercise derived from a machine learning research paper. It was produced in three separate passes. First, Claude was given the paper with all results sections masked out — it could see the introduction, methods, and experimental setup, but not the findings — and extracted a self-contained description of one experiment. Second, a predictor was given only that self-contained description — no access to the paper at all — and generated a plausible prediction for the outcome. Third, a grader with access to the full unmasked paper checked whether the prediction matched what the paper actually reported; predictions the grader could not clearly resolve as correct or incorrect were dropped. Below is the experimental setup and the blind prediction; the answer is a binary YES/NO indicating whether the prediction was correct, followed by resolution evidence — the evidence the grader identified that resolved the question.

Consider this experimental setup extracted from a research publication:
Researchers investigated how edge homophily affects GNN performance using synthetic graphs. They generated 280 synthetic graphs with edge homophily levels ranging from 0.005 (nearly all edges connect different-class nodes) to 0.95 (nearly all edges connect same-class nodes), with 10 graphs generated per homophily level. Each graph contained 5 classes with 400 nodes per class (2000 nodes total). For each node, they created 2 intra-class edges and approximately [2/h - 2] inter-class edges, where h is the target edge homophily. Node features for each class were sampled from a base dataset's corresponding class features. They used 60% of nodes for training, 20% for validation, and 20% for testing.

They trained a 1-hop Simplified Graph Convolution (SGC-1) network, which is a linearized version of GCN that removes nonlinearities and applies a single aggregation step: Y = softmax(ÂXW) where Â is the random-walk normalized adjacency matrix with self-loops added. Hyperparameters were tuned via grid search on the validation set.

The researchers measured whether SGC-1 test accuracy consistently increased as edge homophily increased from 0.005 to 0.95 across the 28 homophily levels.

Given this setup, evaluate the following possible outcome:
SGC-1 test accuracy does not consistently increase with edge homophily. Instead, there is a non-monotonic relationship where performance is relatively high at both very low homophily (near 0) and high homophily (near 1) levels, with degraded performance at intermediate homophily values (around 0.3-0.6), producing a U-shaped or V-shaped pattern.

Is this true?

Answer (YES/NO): NO